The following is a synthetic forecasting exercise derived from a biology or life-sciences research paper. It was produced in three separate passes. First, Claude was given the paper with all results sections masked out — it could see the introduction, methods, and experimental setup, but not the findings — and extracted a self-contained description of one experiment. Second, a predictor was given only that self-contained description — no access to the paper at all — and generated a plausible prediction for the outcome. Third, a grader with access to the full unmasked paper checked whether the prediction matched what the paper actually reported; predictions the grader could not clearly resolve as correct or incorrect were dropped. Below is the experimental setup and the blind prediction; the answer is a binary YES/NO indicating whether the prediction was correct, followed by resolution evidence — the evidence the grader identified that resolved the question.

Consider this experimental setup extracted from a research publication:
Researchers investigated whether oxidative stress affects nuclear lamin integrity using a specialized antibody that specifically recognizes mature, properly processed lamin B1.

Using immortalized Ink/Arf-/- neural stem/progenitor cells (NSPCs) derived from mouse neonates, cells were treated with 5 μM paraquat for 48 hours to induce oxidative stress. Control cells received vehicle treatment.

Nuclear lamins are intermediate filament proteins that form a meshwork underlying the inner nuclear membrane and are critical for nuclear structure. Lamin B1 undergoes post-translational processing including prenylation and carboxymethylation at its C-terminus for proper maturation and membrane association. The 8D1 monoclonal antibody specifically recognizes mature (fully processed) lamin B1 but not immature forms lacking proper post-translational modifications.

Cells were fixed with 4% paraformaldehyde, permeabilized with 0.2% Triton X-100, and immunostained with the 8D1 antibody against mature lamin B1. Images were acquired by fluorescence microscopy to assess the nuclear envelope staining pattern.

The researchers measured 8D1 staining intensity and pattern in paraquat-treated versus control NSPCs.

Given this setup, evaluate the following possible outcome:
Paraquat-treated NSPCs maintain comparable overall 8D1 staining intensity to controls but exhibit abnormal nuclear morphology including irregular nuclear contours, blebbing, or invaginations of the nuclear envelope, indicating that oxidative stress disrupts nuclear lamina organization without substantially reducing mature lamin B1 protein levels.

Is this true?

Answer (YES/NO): NO